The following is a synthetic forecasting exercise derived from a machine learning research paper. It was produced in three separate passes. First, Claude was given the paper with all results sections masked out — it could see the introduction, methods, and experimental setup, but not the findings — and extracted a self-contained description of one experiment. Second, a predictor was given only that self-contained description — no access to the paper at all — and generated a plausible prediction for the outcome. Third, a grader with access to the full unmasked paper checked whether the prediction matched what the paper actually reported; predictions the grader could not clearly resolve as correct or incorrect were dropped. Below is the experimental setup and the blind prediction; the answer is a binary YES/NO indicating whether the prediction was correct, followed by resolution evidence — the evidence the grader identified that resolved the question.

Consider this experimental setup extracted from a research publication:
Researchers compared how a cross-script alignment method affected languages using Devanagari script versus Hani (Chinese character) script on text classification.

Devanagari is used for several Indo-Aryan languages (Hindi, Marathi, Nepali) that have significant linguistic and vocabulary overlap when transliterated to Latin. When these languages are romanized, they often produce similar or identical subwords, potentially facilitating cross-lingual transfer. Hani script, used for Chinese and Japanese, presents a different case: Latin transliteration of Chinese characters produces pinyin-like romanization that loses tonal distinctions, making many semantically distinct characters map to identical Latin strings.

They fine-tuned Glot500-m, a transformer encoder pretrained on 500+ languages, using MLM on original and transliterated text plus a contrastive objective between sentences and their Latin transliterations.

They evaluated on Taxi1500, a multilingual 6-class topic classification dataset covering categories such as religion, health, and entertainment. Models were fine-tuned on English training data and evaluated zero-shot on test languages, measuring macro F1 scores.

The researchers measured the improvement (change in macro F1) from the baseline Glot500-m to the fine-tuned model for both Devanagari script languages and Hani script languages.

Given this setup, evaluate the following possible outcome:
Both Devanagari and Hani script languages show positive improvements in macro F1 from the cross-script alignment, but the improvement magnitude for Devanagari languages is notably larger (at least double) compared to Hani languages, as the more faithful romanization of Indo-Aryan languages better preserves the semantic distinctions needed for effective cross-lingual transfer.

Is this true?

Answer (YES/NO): YES